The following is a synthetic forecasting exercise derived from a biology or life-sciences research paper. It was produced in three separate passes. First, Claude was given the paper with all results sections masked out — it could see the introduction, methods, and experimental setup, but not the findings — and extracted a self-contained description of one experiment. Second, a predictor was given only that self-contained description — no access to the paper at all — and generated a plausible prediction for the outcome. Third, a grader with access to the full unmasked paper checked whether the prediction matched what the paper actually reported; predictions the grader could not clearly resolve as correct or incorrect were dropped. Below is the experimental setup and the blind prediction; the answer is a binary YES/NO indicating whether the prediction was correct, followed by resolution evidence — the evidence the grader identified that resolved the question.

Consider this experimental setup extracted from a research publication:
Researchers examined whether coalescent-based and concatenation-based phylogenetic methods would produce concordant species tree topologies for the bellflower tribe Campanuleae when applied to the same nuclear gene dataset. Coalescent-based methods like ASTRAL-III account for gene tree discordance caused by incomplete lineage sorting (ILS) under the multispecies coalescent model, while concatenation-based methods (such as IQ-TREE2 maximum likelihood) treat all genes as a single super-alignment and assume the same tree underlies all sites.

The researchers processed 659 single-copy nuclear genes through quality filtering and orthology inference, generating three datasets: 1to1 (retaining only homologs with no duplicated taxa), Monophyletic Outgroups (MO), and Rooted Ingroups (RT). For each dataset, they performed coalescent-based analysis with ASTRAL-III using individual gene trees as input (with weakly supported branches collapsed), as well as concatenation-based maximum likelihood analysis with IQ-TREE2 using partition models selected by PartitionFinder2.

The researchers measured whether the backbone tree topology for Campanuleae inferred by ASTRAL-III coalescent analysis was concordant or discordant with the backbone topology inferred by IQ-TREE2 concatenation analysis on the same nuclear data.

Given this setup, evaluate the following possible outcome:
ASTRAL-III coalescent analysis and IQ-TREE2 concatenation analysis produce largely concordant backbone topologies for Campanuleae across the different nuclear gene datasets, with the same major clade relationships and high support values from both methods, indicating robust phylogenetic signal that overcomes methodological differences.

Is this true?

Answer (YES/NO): NO